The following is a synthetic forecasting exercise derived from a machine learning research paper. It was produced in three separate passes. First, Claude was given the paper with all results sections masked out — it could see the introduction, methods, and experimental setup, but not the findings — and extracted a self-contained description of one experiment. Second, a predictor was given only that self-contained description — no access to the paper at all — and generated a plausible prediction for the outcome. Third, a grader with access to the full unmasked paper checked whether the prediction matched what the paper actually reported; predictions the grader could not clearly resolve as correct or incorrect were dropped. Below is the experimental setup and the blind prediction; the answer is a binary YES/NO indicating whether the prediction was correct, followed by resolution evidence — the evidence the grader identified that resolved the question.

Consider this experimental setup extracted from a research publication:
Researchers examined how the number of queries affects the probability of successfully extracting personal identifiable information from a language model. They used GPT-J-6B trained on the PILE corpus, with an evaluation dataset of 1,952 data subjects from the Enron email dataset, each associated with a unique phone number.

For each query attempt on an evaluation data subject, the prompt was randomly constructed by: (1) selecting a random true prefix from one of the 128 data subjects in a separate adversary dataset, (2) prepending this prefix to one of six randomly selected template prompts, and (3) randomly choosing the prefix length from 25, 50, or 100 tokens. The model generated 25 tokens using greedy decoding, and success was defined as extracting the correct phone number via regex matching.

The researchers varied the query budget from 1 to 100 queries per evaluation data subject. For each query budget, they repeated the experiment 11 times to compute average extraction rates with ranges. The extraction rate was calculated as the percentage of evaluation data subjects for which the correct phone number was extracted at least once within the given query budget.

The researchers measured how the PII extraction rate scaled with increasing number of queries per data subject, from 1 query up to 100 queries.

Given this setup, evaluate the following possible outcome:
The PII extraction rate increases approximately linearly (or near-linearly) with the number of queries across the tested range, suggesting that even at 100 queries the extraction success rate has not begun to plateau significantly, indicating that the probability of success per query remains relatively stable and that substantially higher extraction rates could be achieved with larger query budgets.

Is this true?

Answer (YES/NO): NO